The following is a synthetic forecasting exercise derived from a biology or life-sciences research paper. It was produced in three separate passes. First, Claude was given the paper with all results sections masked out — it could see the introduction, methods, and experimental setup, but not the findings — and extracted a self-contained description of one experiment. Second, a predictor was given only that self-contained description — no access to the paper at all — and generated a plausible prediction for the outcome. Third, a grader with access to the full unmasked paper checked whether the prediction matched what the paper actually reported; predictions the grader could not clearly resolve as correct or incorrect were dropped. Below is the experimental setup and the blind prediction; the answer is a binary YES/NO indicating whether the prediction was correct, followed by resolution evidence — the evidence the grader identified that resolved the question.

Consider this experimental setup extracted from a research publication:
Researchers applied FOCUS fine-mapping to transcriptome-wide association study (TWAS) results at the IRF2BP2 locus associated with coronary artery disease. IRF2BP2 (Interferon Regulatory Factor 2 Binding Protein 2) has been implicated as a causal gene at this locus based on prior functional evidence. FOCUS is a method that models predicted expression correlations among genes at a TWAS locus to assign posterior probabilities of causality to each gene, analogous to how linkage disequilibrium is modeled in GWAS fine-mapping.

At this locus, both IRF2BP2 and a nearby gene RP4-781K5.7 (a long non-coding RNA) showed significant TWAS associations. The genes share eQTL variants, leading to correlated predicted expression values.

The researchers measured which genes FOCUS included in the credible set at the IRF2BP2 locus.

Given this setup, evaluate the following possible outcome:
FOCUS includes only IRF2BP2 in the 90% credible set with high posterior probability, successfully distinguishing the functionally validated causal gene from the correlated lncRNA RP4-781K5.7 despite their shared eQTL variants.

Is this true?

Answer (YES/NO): NO